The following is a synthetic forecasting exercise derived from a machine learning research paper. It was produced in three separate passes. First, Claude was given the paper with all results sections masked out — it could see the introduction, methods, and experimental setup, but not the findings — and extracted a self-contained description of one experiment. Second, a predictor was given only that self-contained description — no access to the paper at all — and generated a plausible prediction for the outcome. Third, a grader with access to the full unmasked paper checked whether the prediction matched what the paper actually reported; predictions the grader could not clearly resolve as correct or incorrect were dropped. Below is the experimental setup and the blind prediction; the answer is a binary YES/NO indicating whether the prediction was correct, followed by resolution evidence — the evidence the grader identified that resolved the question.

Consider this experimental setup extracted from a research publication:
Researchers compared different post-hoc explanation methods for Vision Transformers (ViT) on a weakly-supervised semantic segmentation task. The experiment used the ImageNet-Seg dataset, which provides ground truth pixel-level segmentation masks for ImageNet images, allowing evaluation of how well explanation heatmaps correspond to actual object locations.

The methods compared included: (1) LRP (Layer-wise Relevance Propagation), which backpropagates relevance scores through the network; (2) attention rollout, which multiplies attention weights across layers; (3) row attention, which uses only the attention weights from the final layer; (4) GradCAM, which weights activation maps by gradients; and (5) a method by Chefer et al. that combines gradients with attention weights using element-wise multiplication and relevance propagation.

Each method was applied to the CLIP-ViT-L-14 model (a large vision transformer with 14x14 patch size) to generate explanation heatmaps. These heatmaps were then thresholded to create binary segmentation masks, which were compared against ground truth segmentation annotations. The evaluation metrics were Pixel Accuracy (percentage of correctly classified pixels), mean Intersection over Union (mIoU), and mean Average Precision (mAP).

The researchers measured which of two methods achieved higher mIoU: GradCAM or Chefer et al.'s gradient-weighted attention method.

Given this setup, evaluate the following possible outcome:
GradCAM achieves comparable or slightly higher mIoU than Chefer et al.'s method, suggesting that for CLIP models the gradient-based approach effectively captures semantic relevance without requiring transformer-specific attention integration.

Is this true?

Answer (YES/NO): NO